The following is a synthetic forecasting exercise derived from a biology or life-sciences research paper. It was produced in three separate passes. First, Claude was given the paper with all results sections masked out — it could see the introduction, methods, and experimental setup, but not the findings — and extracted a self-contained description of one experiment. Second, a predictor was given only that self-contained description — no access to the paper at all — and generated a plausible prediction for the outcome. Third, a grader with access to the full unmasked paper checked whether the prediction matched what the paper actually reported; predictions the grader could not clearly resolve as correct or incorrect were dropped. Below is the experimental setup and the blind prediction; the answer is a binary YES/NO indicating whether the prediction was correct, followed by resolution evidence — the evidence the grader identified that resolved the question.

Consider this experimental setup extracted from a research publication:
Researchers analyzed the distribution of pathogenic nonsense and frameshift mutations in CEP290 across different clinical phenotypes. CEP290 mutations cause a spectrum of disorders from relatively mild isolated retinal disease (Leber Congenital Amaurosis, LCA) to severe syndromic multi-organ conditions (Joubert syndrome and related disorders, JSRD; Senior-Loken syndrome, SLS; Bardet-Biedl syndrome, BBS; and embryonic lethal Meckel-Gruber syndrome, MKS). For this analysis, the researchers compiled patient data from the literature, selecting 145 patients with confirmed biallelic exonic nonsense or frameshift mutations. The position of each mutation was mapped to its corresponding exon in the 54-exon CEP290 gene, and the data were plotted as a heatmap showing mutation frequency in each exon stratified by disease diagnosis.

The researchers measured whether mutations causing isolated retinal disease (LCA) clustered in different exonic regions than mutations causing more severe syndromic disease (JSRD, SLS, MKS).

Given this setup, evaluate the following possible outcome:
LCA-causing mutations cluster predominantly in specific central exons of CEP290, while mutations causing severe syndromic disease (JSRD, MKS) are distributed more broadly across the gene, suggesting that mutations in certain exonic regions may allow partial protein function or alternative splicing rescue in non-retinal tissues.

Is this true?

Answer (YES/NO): NO